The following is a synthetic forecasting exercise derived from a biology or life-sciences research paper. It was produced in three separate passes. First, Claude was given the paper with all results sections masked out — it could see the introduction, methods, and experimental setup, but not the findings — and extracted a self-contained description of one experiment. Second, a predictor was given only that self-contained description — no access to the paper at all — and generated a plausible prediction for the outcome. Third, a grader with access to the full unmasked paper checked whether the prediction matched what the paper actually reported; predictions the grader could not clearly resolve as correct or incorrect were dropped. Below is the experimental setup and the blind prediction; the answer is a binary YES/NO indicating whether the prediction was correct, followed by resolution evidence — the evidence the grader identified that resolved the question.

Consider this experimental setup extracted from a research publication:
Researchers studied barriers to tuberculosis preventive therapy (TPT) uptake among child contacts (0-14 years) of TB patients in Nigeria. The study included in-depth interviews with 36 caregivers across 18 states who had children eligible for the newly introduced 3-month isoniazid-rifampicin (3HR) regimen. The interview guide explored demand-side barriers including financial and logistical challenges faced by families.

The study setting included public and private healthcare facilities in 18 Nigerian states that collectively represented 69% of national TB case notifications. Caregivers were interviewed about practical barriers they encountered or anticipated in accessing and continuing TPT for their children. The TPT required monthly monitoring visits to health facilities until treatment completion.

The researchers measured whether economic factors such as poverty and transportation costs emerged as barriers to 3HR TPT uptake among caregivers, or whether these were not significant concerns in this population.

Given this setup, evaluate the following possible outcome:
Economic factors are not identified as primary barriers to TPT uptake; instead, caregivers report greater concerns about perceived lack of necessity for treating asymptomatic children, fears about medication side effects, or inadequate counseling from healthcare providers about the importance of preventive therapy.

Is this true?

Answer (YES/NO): NO